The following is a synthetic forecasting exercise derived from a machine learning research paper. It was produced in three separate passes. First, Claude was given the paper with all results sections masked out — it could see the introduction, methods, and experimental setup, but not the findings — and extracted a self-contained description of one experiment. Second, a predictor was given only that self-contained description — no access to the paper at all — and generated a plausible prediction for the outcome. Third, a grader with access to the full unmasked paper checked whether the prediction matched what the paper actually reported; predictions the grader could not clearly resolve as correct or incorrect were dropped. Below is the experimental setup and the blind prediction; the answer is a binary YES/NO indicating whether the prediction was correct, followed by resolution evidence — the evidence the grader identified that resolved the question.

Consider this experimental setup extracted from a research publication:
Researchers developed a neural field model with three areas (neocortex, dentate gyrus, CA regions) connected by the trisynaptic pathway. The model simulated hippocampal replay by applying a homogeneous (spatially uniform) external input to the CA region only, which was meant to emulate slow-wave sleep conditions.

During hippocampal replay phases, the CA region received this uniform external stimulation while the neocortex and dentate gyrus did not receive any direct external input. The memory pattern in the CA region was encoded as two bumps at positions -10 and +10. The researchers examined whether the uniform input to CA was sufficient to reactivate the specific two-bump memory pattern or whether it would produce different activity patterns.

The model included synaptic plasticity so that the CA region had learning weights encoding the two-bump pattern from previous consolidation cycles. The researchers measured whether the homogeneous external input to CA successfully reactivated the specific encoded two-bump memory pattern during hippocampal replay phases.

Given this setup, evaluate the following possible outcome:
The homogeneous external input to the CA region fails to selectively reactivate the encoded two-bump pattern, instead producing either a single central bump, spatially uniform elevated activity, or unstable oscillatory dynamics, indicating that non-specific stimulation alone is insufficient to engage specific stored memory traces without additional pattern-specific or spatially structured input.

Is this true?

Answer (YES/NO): NO